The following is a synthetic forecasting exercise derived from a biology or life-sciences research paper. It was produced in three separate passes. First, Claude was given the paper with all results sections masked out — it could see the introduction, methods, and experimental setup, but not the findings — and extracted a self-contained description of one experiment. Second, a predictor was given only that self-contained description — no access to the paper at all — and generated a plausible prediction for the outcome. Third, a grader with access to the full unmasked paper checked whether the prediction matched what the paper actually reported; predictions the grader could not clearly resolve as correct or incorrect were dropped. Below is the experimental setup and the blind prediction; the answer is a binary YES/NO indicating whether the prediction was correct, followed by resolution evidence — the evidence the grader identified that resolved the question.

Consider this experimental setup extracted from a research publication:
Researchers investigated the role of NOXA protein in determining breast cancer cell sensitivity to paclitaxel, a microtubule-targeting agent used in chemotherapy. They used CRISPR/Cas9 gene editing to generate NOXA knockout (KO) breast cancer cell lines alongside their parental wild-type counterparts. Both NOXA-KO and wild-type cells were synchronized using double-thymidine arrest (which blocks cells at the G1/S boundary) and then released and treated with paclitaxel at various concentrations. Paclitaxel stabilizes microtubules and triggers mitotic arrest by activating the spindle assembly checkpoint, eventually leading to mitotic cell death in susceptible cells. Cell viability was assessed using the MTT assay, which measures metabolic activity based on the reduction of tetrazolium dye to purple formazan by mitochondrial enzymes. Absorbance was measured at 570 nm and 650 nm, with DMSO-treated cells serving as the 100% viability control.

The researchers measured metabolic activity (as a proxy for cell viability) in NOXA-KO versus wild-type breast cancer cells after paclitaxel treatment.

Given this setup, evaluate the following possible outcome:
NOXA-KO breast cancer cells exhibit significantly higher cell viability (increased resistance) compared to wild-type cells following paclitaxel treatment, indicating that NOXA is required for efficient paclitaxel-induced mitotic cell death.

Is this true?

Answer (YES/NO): YES